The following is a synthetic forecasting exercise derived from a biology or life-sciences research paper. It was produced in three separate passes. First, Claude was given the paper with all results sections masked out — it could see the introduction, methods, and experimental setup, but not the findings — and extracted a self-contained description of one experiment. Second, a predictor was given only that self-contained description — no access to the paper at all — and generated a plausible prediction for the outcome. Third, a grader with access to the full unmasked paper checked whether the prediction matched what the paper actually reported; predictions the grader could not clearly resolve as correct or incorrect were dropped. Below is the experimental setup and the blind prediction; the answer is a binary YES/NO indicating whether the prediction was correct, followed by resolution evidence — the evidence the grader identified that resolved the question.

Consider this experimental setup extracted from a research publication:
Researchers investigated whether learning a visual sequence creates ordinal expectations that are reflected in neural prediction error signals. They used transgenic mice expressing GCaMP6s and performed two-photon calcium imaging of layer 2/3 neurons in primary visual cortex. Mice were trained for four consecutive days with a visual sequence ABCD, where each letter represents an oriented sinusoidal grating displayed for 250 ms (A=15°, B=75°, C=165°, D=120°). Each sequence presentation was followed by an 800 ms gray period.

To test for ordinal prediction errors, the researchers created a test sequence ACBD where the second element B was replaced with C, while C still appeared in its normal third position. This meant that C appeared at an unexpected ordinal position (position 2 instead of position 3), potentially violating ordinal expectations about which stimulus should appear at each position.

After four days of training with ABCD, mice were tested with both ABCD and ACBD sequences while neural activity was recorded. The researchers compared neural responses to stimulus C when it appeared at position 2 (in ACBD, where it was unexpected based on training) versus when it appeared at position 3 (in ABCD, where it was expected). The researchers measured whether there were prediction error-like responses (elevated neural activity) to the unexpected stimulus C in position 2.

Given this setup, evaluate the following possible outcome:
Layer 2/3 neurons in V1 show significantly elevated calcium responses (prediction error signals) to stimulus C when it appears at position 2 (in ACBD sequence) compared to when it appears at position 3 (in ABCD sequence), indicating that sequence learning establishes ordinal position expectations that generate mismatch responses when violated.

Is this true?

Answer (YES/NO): NO